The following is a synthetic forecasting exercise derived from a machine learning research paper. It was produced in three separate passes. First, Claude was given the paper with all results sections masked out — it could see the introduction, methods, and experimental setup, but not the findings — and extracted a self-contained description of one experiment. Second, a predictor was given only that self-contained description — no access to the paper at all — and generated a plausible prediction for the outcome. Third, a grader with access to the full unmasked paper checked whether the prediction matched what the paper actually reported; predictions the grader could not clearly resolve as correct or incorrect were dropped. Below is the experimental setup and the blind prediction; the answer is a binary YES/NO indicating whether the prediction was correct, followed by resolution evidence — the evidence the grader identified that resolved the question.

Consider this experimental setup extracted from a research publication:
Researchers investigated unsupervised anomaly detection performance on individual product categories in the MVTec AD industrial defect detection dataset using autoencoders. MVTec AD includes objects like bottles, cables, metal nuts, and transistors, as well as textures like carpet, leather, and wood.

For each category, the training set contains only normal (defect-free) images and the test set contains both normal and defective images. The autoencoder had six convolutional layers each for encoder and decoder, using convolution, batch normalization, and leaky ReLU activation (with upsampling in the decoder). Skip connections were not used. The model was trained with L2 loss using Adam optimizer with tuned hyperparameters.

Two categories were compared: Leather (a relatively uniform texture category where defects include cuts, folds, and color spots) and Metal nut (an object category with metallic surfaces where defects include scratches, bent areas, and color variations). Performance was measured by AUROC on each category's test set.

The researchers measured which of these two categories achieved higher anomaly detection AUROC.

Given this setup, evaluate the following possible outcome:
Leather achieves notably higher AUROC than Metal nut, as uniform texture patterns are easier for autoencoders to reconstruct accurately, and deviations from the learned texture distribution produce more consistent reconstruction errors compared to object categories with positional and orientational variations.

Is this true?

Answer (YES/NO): YES